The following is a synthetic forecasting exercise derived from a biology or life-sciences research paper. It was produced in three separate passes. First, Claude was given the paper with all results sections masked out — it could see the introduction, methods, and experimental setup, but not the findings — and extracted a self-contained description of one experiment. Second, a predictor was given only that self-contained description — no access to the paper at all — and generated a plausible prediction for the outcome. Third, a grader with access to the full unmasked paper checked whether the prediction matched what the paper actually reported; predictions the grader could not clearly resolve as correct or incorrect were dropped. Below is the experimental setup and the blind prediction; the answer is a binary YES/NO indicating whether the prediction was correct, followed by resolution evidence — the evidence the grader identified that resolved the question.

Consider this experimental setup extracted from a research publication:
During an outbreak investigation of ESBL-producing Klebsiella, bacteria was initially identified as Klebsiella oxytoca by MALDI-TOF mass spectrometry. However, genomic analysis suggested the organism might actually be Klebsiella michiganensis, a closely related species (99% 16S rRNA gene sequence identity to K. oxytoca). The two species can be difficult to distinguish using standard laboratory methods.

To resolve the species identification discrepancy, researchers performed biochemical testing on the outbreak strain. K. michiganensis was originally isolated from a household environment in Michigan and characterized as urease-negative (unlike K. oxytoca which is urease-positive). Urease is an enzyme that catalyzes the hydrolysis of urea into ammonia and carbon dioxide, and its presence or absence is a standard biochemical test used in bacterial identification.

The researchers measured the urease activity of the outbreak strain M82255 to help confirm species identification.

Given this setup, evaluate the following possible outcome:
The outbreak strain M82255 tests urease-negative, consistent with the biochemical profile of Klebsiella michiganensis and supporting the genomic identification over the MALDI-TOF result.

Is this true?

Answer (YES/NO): YES